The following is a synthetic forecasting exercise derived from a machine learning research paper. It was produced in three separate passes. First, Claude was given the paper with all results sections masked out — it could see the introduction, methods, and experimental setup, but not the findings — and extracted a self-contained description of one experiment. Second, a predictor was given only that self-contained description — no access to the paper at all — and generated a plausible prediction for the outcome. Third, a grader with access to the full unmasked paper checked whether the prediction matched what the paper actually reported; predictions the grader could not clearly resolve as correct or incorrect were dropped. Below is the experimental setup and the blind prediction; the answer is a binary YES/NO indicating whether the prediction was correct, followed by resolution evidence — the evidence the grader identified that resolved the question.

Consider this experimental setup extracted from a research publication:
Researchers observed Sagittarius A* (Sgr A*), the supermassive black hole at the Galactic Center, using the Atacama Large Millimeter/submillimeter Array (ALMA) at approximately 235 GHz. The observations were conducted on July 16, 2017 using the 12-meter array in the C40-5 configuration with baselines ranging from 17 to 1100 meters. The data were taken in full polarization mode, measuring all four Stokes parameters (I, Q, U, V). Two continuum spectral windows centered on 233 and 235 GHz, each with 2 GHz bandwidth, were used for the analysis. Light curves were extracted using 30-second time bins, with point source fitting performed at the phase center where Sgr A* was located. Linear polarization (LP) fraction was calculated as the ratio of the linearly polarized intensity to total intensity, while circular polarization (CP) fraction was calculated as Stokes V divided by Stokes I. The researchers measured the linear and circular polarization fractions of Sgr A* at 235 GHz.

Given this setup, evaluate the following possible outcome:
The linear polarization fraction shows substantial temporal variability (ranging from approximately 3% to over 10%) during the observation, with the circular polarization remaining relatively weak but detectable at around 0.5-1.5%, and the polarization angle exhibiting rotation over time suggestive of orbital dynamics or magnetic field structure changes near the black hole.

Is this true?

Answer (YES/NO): NO